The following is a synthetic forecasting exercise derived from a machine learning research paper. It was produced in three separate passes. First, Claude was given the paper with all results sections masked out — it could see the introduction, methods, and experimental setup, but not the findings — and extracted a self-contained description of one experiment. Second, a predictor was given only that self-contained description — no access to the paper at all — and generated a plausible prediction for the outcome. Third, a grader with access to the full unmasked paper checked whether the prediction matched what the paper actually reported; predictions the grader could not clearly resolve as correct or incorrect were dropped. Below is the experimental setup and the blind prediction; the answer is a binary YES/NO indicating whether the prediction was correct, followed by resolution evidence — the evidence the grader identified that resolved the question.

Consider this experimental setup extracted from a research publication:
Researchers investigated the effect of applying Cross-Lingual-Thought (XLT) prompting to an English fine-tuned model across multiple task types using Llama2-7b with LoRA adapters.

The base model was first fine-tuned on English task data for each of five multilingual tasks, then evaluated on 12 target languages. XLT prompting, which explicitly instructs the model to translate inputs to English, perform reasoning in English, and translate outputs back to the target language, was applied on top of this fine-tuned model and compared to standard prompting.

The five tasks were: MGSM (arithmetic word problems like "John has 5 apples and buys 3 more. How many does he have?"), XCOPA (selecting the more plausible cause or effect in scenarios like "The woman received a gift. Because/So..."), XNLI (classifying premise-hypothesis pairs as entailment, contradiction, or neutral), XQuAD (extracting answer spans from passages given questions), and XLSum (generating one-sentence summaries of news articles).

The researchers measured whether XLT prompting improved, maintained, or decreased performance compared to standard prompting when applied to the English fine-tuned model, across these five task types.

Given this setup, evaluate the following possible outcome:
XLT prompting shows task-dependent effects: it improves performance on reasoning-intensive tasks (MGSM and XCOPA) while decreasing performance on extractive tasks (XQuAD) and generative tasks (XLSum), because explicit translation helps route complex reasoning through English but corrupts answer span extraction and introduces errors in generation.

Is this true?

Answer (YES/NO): NO